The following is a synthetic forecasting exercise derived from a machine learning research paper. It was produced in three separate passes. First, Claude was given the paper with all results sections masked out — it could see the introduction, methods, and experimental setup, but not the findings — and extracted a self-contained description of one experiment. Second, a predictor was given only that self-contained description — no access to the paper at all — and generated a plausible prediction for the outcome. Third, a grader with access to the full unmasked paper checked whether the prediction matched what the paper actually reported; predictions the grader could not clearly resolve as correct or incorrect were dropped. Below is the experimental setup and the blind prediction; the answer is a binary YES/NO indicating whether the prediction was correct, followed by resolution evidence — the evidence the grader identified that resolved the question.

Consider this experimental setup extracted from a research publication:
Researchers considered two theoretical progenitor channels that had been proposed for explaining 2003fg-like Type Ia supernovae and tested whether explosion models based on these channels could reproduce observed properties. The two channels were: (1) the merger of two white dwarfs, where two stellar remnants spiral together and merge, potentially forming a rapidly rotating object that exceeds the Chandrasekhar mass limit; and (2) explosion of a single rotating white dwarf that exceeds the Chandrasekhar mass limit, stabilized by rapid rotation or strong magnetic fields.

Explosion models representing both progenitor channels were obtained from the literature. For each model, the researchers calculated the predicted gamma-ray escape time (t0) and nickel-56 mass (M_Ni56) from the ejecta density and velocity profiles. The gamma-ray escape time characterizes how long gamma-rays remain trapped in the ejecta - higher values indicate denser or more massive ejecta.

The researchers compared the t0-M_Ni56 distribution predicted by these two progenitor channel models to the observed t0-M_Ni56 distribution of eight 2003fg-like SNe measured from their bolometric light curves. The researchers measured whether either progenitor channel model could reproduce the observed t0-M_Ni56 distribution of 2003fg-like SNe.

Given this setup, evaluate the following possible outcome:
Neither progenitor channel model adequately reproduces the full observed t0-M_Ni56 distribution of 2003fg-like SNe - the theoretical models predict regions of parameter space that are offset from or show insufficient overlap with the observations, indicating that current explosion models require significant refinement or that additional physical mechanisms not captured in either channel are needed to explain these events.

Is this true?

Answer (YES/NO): YES